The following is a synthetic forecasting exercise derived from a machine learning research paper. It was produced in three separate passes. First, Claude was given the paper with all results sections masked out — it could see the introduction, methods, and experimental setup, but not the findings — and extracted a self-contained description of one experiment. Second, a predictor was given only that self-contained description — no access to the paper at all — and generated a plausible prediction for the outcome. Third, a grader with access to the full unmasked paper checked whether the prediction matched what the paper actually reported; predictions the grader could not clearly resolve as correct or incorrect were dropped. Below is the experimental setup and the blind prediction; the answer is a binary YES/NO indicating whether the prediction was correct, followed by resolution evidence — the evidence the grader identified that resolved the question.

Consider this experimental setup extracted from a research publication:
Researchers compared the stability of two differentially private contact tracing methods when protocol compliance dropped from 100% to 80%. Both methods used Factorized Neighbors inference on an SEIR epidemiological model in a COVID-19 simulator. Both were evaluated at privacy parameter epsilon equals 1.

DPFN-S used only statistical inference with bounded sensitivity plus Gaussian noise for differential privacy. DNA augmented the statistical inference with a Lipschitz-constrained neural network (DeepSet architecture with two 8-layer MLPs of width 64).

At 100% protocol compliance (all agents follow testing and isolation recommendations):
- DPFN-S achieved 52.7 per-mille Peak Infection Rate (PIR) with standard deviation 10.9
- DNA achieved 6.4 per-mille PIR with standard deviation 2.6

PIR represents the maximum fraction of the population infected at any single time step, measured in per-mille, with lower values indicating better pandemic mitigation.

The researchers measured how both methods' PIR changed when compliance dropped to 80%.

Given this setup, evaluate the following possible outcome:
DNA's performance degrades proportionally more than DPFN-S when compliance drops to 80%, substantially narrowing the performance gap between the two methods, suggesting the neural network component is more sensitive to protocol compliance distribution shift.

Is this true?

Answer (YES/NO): NO